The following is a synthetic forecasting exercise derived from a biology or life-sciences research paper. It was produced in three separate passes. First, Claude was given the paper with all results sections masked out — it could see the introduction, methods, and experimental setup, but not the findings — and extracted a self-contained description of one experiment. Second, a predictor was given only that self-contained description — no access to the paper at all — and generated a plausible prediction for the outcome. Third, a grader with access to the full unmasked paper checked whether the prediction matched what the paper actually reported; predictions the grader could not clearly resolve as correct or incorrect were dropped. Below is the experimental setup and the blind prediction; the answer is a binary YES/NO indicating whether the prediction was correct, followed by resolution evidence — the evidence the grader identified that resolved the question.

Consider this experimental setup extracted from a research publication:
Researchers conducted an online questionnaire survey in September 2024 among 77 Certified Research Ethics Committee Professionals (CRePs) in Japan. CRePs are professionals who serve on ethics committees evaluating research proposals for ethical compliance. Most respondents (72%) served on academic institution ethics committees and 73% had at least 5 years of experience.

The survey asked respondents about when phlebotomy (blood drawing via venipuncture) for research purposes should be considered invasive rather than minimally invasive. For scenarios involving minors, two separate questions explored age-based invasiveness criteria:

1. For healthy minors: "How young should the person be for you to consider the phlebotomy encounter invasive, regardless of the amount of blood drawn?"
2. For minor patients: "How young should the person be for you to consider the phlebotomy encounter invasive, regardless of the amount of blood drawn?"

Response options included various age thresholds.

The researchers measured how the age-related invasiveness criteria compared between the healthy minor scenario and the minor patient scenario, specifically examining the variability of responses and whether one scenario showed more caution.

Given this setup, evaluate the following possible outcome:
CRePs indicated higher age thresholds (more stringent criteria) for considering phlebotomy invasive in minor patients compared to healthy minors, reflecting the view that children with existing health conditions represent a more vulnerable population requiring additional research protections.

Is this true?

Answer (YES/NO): NO